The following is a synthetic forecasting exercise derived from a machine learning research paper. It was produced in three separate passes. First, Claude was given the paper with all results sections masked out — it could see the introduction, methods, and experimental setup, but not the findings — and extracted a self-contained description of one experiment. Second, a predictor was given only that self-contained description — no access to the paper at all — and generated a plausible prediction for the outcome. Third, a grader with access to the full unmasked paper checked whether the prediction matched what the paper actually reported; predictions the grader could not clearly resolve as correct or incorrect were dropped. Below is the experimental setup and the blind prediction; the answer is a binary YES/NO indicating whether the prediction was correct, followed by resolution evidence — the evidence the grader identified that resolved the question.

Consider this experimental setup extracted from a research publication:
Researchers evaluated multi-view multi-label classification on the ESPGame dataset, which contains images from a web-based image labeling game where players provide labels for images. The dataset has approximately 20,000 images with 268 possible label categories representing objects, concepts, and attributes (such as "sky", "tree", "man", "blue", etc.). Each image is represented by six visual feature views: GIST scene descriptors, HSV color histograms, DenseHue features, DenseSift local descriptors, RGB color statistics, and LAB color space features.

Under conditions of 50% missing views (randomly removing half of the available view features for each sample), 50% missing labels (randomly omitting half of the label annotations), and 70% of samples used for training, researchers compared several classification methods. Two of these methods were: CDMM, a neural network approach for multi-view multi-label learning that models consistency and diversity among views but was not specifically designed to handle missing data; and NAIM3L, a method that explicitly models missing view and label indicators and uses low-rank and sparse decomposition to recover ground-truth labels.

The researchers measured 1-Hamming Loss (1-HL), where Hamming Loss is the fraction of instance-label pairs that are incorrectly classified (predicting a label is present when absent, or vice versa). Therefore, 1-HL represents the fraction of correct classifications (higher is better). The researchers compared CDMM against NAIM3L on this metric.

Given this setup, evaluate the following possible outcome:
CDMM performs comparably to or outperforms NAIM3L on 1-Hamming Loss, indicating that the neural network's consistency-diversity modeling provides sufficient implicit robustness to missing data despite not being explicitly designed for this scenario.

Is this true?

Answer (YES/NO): YES